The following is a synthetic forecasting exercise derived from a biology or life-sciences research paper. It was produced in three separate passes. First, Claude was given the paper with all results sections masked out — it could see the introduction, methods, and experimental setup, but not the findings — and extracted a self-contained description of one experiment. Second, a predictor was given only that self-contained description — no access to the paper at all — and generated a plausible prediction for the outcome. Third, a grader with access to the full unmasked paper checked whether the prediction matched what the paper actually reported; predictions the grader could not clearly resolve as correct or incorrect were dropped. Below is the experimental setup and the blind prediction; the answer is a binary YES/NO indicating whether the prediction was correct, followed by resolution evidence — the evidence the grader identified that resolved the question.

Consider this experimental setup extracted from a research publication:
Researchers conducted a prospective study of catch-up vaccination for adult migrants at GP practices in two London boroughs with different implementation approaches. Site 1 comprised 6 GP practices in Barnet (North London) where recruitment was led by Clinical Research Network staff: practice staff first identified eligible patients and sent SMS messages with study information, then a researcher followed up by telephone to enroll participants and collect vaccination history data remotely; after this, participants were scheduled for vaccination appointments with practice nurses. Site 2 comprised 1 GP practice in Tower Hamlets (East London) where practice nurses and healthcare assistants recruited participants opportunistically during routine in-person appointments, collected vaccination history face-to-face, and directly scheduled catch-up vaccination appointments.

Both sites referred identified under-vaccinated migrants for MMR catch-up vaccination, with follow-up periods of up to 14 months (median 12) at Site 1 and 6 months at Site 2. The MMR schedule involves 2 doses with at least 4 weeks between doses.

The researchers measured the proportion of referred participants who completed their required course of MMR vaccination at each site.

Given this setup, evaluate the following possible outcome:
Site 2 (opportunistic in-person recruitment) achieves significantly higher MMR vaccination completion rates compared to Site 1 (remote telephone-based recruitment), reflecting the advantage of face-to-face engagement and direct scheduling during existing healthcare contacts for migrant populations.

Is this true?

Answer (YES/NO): YES